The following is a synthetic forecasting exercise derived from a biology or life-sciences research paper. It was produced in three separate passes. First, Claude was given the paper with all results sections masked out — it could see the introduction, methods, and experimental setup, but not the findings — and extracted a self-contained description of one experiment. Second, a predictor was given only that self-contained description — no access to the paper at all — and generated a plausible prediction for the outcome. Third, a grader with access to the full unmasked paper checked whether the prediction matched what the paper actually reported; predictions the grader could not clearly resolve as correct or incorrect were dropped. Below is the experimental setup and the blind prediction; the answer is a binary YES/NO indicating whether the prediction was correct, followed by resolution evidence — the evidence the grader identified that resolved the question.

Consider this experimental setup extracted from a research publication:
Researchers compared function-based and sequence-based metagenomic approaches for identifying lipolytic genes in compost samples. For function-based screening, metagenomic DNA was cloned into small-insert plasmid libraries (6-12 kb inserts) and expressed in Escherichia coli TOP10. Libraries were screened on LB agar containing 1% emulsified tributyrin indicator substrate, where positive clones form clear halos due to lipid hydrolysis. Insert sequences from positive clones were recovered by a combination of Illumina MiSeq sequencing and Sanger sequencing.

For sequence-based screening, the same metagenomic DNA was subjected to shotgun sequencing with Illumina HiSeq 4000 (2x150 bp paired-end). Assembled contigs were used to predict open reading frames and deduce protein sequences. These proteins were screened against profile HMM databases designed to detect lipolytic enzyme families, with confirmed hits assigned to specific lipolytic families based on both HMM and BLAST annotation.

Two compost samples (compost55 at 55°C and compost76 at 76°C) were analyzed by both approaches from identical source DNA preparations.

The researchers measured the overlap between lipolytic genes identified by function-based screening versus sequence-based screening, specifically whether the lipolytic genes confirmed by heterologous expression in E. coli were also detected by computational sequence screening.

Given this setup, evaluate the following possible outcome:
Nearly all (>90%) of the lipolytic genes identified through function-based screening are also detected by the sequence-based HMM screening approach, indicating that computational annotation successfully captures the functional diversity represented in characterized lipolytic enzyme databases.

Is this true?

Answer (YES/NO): NO